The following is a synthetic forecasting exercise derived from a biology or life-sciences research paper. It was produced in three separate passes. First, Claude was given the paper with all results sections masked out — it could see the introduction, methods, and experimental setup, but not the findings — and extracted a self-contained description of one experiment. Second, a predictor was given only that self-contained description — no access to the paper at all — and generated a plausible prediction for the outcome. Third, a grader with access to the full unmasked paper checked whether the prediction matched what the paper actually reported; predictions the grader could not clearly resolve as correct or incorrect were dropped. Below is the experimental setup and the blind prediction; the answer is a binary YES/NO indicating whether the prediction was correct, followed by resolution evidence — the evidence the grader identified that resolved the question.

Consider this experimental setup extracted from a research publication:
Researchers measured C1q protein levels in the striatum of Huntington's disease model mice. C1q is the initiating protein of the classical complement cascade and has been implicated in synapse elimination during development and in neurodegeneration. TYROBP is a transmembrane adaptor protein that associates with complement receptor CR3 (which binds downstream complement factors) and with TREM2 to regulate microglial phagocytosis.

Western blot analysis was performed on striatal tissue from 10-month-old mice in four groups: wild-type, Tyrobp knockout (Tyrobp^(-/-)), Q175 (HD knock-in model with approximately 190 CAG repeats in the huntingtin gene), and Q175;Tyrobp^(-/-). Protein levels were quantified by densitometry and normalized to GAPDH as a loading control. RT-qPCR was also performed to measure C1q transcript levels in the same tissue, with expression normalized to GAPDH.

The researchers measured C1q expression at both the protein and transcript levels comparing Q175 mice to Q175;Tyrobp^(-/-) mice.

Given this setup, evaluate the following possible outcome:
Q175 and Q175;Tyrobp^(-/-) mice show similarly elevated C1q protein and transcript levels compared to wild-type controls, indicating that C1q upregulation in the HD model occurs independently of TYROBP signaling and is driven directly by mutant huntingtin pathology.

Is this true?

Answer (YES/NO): NO